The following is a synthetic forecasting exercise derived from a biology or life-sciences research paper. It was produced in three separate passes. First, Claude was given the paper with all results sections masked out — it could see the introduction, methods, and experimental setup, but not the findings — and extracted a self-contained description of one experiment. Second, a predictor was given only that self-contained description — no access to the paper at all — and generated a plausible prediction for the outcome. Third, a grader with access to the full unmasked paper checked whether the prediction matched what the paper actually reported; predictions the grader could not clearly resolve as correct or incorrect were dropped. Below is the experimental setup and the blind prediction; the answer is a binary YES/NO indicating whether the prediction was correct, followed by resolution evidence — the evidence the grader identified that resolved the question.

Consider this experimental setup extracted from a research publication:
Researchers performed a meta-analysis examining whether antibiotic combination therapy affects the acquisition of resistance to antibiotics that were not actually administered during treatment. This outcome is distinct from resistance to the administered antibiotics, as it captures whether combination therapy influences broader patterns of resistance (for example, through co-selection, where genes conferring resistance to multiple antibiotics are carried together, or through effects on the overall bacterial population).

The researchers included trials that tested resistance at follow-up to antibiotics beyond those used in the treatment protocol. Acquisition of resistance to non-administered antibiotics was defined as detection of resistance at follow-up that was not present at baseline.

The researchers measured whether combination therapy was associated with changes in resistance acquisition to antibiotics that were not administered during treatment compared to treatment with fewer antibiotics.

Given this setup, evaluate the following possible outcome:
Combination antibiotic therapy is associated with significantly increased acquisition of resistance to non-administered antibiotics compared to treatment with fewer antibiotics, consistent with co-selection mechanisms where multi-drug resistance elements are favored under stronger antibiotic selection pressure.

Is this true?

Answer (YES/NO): NO